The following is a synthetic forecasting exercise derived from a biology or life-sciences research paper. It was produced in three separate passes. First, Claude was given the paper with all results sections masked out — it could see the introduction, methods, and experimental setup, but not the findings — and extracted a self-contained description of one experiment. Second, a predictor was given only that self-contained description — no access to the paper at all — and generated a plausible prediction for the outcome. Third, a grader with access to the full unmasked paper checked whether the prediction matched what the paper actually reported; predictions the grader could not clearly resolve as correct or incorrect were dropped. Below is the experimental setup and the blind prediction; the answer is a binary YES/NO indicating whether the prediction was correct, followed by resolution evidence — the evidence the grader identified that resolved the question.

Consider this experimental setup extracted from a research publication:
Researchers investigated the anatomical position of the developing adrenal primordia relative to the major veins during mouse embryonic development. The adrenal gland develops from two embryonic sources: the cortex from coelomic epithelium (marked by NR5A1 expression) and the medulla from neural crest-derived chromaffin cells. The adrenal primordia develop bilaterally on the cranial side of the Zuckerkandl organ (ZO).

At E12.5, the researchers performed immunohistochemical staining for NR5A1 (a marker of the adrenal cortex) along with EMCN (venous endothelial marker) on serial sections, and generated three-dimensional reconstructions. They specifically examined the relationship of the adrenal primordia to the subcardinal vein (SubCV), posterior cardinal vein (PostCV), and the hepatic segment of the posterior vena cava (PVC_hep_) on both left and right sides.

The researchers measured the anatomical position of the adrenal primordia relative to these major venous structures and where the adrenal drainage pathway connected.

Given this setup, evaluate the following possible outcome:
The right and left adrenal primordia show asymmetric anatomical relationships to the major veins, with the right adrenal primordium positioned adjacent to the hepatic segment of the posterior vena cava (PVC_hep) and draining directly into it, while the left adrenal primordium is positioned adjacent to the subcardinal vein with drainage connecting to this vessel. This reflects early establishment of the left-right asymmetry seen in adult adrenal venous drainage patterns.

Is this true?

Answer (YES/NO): NO